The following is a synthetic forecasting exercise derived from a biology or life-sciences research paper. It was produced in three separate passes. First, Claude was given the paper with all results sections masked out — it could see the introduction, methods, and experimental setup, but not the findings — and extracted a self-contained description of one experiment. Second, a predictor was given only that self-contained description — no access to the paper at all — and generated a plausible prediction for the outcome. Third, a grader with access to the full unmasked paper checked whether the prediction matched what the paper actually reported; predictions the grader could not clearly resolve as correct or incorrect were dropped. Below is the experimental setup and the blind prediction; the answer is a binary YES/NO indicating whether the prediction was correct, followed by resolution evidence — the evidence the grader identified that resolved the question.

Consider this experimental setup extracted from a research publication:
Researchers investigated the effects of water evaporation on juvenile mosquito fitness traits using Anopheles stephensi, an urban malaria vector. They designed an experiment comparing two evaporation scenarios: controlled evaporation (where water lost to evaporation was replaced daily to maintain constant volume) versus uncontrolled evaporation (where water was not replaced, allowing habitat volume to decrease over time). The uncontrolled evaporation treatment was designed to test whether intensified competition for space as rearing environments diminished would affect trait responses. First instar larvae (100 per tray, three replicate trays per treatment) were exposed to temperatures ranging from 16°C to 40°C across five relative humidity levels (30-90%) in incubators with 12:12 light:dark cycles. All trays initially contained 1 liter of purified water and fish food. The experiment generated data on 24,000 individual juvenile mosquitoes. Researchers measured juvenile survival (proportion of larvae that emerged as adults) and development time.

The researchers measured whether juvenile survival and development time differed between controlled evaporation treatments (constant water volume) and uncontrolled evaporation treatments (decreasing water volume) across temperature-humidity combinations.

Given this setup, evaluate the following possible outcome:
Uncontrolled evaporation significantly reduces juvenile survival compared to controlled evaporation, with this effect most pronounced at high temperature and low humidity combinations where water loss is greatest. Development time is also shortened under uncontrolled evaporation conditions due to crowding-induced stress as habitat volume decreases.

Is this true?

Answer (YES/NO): NO